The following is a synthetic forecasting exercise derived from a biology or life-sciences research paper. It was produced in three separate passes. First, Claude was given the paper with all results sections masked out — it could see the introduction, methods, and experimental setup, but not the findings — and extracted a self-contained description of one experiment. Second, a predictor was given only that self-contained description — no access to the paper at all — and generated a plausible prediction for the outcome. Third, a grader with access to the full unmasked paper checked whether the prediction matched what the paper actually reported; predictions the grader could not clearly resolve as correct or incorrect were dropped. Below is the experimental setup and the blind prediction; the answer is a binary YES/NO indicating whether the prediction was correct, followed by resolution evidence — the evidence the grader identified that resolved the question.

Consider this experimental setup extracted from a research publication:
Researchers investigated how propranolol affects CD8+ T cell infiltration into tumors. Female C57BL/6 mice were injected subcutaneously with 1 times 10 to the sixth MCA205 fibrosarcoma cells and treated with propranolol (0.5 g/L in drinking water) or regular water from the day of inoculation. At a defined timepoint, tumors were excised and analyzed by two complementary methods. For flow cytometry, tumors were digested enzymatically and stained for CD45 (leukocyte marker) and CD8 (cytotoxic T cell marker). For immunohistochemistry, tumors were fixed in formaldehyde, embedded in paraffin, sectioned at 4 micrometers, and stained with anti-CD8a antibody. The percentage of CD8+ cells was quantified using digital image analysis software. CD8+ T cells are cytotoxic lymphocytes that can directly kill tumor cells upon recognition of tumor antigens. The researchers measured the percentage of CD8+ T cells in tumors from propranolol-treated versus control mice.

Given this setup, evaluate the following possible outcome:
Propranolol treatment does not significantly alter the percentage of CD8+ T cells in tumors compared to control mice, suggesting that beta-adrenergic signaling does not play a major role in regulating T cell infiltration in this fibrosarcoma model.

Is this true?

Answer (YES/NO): NO